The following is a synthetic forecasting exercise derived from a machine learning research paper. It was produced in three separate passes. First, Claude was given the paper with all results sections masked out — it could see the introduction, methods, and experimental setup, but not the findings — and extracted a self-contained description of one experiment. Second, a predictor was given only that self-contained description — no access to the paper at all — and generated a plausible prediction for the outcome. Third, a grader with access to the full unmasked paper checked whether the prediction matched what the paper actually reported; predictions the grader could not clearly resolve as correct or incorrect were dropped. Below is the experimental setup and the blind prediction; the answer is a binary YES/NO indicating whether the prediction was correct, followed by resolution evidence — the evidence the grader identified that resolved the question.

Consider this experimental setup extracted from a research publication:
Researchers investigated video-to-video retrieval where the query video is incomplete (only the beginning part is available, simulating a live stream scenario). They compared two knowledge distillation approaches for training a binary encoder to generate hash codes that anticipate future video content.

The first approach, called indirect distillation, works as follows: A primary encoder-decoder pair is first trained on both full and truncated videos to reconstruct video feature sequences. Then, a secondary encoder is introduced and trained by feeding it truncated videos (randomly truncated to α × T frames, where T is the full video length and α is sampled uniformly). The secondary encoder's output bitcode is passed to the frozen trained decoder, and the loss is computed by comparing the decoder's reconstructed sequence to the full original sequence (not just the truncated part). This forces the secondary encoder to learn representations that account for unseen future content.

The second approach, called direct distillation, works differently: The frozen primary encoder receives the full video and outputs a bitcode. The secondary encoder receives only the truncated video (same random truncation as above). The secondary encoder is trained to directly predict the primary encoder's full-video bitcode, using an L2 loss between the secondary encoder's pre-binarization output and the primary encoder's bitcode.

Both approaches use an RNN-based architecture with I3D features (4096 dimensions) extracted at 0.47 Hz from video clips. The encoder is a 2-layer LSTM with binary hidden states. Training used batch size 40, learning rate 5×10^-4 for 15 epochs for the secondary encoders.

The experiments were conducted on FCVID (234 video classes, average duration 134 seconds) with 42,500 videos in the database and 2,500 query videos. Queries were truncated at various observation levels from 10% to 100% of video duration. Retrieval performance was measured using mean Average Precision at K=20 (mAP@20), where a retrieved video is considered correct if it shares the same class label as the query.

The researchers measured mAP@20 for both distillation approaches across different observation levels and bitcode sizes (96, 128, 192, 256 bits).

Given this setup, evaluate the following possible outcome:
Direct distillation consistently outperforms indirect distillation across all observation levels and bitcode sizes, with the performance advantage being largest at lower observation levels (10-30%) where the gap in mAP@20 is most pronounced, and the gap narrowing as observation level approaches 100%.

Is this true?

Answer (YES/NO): NO